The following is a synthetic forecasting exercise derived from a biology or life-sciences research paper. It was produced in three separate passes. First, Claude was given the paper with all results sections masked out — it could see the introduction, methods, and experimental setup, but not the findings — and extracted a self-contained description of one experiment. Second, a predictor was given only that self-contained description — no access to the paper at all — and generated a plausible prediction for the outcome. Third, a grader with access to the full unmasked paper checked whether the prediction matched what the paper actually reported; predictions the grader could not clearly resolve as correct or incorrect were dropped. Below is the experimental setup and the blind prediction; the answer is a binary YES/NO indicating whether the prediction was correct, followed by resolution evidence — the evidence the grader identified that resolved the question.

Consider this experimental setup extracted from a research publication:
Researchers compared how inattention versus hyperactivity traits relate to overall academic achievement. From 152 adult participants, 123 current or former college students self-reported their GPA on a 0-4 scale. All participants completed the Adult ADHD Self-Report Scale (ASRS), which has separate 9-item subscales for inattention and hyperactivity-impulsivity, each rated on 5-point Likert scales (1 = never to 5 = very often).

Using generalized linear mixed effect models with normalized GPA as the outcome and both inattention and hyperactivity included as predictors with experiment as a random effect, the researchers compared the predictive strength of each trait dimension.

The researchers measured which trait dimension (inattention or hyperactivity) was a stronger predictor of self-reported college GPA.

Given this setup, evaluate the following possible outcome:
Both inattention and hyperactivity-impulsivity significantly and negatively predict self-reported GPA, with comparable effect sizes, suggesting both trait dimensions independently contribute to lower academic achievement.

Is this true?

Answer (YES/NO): NO